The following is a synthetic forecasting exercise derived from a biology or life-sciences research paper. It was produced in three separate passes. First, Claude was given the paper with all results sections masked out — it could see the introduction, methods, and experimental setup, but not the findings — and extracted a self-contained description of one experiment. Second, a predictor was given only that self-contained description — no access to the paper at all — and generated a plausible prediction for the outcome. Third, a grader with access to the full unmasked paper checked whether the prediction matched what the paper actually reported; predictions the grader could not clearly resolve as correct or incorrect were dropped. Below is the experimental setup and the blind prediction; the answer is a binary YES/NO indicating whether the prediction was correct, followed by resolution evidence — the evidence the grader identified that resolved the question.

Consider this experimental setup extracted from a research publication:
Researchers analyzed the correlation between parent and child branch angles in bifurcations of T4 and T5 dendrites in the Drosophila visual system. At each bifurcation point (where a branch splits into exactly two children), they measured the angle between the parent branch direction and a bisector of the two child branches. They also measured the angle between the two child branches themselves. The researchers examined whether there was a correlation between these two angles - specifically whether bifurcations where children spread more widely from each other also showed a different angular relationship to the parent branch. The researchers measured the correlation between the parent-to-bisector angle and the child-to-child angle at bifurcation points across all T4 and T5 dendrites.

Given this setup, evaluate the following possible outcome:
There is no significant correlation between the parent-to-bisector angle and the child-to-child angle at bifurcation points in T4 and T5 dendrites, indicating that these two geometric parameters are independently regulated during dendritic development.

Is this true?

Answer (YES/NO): YES